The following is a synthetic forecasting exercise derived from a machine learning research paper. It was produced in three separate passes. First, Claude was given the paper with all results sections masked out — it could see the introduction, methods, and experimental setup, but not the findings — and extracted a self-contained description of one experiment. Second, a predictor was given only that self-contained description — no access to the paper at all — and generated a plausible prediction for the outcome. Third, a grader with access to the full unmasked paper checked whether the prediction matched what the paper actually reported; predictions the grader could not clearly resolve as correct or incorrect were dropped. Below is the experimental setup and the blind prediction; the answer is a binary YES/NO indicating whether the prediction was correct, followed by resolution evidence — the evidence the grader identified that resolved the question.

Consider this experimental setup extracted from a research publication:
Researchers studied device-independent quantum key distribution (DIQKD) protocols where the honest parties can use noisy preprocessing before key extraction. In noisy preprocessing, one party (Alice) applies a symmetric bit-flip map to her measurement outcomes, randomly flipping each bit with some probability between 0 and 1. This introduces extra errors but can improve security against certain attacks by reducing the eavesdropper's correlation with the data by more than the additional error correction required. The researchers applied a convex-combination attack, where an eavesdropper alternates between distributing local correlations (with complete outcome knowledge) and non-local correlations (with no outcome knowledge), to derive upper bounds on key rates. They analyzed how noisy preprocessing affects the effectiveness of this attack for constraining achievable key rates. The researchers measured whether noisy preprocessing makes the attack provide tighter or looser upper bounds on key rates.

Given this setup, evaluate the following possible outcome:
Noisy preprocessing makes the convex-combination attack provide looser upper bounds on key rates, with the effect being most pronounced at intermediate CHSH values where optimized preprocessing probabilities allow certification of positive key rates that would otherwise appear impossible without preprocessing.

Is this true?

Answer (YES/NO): NO